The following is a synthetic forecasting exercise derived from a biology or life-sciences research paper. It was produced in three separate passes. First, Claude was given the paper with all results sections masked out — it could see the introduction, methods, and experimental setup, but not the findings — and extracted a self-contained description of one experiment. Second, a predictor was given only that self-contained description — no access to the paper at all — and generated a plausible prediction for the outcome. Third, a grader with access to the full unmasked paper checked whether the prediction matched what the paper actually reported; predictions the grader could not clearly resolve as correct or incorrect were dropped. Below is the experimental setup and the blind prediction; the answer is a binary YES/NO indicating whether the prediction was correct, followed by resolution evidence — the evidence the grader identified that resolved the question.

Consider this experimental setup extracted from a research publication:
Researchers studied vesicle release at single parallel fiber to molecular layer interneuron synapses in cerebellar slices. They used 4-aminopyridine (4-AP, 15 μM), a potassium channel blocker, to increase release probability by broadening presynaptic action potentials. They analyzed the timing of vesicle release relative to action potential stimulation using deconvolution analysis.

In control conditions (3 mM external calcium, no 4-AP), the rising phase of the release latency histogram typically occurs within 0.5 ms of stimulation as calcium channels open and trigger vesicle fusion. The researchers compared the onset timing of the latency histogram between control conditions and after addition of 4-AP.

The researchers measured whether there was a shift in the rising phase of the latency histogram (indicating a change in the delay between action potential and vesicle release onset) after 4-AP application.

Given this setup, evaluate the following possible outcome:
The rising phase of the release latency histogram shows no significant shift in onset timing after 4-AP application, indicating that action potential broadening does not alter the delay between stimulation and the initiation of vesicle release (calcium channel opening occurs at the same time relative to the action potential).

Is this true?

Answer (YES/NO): NO